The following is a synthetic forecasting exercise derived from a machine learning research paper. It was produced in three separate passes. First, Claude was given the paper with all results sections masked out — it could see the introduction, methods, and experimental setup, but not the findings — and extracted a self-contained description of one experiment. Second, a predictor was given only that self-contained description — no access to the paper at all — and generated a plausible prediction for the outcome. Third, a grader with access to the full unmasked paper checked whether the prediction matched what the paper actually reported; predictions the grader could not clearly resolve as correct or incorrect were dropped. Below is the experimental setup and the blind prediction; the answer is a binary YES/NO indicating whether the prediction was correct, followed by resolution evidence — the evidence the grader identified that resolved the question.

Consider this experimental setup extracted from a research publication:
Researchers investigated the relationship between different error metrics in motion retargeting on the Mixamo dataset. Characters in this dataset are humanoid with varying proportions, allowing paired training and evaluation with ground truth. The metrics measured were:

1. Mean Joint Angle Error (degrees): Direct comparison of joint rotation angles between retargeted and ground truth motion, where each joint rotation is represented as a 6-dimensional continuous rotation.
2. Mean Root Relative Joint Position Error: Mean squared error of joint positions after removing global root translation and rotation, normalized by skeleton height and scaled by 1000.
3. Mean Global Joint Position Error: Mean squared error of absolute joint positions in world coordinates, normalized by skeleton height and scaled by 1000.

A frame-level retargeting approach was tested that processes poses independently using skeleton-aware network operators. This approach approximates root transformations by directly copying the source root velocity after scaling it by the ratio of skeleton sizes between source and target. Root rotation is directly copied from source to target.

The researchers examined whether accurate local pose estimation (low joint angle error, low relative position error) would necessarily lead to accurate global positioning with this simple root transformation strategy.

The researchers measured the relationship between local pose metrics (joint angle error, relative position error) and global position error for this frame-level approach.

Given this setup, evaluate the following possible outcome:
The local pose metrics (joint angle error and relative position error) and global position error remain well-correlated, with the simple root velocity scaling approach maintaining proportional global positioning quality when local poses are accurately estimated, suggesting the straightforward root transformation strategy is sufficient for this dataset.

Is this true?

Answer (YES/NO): NO